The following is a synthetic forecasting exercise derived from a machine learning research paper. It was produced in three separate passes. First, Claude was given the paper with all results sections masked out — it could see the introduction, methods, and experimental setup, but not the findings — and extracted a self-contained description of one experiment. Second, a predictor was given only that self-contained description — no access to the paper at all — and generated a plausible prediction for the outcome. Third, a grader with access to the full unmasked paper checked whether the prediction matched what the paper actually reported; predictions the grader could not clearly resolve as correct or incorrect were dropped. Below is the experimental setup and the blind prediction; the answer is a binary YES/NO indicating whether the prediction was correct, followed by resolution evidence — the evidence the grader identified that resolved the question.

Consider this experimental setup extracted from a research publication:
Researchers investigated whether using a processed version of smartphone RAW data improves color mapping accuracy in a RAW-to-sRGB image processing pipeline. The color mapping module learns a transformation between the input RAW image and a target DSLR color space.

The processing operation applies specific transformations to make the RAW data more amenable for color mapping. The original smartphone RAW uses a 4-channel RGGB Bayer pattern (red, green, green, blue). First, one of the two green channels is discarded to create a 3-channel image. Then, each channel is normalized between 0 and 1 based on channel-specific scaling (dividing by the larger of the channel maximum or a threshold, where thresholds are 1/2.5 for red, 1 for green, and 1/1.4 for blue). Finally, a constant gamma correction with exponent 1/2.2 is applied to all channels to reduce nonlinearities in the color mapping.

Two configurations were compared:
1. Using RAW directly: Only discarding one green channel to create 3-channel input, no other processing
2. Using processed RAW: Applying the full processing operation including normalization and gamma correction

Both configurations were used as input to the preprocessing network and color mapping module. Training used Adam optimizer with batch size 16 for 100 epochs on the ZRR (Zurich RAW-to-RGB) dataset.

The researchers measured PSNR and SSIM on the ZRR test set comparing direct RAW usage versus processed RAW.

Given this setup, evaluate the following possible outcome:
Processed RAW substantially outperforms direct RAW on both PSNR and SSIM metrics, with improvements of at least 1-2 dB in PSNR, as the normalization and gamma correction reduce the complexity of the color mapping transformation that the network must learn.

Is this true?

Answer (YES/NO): NO